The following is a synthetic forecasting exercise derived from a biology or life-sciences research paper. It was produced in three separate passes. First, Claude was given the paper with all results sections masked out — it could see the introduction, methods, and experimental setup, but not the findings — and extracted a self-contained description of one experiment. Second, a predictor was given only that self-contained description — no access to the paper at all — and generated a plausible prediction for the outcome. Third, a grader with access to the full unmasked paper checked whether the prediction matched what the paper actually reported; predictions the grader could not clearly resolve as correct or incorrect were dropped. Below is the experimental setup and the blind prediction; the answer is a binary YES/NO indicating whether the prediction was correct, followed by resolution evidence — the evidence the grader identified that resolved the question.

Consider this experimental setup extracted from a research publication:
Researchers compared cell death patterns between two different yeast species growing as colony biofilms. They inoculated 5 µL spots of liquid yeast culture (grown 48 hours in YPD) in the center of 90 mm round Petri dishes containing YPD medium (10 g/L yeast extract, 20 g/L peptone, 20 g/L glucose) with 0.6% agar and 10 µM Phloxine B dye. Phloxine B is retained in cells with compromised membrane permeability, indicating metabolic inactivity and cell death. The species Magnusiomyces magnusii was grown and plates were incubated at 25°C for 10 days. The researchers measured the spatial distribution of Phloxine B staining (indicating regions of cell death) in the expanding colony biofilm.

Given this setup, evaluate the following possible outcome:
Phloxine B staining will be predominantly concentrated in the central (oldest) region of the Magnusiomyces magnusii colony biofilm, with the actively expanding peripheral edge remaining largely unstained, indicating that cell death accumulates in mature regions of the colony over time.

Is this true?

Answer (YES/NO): YES